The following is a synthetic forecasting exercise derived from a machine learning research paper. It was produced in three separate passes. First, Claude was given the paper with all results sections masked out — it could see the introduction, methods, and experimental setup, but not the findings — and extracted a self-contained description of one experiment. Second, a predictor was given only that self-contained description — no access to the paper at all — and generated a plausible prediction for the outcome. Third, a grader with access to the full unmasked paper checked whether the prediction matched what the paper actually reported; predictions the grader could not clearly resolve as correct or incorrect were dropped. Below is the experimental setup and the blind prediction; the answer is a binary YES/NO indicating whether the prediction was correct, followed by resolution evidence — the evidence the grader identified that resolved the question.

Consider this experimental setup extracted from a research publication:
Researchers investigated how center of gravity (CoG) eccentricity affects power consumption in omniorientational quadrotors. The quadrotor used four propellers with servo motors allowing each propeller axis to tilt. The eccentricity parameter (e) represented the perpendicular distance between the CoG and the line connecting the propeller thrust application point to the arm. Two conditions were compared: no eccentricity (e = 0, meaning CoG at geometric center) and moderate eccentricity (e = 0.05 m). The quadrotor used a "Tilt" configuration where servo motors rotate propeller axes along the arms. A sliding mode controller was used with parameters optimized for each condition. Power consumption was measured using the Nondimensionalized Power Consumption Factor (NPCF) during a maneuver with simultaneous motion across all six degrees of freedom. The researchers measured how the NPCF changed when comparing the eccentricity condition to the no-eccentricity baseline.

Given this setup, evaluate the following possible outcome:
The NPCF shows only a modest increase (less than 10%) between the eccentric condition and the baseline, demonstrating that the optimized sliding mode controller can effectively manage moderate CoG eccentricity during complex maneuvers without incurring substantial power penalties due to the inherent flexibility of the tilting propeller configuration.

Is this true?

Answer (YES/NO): YES